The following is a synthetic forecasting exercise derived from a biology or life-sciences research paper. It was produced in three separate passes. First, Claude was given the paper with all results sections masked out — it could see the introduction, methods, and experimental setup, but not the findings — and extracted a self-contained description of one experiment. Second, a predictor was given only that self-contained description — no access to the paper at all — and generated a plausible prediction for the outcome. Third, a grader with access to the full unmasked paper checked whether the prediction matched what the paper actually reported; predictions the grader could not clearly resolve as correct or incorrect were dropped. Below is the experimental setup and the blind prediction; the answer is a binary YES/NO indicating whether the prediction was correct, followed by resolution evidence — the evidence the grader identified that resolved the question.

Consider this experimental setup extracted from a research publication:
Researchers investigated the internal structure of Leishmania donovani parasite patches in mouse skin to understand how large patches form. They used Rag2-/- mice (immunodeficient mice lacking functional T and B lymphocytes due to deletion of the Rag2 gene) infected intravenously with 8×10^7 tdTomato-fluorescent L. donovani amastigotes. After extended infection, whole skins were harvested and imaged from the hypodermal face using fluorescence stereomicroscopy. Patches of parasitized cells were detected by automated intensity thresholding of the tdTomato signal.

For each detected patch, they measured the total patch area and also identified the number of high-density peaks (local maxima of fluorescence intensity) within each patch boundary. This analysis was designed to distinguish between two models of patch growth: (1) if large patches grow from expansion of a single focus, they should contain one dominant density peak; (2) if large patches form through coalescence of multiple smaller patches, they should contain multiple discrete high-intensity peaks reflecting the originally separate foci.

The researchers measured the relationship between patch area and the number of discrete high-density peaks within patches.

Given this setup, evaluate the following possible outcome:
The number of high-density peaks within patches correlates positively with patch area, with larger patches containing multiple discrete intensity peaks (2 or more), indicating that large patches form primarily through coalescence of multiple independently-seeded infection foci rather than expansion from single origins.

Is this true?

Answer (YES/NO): YES